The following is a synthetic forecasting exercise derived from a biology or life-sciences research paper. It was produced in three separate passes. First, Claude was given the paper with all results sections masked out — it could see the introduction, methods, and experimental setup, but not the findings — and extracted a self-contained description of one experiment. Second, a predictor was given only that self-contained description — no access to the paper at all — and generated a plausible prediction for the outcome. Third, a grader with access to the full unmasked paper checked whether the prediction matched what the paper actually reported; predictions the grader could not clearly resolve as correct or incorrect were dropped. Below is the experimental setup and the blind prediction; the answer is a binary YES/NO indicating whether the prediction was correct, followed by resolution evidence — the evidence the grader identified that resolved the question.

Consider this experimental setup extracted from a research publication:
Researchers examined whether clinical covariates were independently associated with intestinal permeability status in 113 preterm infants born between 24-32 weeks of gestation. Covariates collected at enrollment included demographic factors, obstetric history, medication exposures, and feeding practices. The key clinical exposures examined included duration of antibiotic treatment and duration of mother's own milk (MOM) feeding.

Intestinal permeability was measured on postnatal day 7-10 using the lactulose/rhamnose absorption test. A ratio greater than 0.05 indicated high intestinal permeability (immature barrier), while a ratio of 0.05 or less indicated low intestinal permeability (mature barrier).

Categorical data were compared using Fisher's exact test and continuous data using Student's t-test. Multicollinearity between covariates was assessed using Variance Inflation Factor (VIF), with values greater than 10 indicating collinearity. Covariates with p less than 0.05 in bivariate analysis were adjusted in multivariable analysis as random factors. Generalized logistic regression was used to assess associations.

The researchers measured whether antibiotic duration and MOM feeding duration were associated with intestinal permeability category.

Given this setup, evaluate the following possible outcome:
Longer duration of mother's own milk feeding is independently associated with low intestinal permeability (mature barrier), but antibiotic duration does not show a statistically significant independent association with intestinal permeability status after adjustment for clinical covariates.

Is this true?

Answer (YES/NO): YES